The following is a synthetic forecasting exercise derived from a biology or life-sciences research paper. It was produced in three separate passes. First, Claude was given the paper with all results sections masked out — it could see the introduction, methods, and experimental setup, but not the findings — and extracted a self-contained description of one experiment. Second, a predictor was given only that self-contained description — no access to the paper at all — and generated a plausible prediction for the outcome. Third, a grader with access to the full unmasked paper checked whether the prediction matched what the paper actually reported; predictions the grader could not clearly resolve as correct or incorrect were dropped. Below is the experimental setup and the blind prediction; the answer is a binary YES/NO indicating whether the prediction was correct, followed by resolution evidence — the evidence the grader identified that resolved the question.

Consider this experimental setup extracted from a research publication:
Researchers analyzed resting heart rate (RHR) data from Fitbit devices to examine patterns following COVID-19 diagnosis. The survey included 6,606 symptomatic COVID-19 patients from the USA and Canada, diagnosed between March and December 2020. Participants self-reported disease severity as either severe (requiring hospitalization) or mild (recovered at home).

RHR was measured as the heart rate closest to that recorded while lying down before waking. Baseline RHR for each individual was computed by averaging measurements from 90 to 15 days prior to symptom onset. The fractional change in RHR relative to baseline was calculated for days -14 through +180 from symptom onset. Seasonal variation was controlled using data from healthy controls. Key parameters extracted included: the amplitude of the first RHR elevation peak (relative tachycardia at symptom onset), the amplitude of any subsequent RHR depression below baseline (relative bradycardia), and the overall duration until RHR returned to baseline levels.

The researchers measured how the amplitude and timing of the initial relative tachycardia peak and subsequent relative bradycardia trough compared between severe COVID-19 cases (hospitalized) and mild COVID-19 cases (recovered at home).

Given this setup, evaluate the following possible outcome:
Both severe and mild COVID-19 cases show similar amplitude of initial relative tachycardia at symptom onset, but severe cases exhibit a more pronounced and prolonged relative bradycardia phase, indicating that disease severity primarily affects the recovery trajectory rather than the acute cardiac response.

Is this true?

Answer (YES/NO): NO